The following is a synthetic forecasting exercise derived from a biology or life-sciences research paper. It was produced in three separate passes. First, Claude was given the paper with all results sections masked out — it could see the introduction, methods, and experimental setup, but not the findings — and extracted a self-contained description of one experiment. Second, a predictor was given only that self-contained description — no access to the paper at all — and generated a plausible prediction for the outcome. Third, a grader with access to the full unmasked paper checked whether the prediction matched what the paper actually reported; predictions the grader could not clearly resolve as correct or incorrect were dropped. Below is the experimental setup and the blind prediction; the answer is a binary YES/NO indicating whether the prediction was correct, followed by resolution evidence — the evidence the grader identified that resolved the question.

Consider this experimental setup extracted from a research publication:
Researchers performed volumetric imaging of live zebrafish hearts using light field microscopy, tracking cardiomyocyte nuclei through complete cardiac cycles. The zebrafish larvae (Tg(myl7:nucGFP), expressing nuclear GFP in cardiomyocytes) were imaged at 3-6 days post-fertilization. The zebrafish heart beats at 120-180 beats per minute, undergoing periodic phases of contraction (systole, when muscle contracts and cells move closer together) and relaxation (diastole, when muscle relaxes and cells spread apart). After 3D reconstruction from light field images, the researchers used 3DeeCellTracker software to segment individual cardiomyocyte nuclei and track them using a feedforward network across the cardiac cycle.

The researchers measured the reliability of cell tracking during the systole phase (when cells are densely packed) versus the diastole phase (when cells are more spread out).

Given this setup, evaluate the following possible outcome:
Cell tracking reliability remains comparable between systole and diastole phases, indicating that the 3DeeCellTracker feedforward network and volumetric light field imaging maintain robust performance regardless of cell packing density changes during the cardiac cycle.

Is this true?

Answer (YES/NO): NO